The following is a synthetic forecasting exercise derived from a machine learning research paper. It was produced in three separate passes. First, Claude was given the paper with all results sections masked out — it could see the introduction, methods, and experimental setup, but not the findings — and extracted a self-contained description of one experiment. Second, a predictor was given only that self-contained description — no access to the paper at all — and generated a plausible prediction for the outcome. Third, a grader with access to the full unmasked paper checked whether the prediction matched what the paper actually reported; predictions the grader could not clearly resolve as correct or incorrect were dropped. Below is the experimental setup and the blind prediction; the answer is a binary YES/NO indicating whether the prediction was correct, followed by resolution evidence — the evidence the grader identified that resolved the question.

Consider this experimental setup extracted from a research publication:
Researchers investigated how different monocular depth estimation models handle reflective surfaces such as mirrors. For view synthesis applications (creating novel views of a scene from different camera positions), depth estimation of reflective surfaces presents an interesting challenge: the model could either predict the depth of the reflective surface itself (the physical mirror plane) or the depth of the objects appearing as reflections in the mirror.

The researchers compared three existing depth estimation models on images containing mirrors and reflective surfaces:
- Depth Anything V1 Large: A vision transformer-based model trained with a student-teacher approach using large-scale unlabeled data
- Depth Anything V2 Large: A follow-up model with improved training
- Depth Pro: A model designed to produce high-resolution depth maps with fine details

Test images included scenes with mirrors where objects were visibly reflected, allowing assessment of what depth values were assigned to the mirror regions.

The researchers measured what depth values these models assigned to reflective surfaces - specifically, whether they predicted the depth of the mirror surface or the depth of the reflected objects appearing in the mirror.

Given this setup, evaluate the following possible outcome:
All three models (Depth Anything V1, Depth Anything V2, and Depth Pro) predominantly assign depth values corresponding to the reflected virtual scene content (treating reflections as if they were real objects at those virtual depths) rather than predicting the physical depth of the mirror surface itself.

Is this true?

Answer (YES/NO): NO